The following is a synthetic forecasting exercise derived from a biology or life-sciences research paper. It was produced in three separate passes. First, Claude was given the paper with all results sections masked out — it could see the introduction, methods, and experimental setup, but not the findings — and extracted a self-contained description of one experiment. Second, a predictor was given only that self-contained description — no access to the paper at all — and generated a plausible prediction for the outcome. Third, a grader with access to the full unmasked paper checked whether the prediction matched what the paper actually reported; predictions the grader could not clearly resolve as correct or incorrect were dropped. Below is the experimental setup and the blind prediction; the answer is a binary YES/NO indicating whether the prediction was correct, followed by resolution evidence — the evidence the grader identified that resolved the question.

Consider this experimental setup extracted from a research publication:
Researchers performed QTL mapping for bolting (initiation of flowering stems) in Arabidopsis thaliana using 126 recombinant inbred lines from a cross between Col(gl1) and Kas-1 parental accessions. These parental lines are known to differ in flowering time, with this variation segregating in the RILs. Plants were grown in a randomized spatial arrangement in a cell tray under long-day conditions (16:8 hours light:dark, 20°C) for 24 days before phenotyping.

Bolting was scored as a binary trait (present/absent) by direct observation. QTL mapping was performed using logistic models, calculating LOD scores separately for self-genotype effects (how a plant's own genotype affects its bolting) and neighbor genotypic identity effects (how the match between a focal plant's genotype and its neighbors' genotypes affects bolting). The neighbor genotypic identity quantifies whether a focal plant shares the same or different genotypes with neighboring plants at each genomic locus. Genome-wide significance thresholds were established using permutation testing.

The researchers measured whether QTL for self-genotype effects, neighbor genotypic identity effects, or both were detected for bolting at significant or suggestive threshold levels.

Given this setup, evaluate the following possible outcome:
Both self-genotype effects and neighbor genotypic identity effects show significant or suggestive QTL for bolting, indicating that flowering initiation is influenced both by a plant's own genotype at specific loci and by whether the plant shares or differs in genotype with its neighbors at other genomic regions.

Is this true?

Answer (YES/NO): NO